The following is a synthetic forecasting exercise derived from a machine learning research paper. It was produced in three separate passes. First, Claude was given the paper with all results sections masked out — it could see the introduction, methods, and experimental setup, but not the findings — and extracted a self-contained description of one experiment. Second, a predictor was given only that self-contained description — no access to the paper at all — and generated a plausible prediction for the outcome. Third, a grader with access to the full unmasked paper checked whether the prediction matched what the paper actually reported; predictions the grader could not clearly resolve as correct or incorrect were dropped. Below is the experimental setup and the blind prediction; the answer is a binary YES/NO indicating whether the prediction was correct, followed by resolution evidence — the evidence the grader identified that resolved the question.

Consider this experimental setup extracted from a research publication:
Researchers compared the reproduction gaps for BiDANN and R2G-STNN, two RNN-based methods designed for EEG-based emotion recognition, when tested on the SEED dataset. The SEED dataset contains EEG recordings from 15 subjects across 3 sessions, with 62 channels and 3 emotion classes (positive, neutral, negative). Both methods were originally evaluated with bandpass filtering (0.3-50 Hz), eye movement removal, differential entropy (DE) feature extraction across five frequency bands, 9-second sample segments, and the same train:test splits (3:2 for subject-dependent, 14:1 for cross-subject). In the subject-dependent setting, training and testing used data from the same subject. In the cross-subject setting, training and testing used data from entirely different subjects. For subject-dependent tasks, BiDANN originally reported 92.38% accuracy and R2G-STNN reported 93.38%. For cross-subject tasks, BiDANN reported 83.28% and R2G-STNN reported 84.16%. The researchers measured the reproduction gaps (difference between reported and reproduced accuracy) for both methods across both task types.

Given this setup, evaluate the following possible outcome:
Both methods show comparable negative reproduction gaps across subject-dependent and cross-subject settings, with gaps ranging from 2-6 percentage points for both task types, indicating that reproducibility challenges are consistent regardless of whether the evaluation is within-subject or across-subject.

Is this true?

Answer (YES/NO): YES